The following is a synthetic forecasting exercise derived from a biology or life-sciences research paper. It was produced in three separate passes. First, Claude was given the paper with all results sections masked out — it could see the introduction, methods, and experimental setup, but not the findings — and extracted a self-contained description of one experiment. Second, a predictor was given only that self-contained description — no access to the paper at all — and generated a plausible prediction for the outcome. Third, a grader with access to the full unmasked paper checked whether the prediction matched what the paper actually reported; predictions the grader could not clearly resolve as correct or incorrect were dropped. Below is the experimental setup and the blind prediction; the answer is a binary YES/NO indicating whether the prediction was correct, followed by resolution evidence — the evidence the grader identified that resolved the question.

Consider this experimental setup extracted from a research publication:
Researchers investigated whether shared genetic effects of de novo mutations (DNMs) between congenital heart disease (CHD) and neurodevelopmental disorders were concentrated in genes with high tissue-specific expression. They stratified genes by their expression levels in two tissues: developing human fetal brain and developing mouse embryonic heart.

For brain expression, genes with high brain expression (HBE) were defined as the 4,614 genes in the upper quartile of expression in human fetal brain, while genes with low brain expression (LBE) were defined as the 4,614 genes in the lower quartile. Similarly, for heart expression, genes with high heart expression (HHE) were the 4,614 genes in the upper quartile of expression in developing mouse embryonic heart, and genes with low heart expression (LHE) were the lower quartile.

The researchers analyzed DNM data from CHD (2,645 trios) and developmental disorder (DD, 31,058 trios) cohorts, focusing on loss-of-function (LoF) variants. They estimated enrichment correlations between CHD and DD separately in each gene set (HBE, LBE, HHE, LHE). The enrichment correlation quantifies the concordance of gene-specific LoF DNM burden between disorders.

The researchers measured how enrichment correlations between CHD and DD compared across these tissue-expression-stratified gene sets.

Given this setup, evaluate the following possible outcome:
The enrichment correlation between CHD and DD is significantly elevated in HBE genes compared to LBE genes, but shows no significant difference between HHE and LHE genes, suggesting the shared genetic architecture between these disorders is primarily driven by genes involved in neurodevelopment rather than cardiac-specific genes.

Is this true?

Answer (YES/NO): YES